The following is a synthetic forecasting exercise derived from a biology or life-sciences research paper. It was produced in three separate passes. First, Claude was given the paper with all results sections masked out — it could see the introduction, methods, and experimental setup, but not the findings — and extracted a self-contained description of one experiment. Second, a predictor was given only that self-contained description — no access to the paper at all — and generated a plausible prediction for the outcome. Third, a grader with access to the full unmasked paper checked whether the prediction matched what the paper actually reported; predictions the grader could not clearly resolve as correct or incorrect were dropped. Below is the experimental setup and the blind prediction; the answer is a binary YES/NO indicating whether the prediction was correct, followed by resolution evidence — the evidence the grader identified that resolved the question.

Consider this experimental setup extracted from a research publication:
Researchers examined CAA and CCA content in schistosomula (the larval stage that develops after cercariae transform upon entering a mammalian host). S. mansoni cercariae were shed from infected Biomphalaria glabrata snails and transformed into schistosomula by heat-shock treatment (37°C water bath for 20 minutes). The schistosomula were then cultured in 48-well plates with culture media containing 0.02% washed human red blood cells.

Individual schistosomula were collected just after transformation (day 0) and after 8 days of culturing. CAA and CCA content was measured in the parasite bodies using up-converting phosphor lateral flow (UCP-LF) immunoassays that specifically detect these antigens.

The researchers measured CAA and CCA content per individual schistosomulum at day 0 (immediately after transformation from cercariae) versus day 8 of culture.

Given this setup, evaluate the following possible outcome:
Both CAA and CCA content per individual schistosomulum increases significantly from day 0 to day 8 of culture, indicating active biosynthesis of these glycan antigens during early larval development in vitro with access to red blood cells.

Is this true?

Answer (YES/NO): YES